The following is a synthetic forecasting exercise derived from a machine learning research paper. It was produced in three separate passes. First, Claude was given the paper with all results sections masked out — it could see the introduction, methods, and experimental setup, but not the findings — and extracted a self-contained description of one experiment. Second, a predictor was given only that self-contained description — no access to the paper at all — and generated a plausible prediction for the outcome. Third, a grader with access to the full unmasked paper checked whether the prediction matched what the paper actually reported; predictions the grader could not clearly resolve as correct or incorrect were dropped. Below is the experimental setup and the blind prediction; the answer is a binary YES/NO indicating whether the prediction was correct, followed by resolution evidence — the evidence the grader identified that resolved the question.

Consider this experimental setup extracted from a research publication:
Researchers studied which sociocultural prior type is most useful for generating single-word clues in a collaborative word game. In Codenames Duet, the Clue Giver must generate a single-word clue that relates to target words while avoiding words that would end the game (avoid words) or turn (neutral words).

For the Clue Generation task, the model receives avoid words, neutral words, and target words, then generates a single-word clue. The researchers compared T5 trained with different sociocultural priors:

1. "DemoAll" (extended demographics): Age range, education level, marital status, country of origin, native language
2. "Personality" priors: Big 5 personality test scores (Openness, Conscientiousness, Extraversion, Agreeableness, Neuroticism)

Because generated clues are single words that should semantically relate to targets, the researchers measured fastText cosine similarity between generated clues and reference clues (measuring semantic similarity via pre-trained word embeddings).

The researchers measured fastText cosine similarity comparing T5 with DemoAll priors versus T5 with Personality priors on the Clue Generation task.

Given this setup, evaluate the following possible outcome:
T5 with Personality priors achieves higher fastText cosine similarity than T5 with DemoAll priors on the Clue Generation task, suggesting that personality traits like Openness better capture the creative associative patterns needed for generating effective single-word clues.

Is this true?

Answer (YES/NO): NO